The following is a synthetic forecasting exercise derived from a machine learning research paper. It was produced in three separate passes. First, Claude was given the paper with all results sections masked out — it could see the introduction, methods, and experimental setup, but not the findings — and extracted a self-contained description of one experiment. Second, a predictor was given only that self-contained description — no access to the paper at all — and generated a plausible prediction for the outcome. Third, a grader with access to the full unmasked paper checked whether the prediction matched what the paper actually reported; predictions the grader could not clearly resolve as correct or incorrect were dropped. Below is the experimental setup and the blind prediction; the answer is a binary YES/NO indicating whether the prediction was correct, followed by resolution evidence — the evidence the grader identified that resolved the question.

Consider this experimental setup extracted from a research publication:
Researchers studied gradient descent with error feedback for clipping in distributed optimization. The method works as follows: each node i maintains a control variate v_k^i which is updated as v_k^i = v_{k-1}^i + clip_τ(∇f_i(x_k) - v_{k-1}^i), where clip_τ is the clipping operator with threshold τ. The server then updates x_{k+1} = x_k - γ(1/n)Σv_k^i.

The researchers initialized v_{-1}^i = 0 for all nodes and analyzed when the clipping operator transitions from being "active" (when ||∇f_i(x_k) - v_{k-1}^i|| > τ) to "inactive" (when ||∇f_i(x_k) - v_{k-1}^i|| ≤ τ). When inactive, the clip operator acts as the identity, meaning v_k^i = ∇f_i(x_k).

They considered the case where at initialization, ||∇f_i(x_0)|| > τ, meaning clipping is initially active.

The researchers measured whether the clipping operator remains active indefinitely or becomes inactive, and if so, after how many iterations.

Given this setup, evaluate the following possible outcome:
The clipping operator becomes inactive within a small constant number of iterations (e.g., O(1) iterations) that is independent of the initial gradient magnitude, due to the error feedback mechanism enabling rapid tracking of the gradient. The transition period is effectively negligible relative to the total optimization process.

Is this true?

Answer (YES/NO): NO